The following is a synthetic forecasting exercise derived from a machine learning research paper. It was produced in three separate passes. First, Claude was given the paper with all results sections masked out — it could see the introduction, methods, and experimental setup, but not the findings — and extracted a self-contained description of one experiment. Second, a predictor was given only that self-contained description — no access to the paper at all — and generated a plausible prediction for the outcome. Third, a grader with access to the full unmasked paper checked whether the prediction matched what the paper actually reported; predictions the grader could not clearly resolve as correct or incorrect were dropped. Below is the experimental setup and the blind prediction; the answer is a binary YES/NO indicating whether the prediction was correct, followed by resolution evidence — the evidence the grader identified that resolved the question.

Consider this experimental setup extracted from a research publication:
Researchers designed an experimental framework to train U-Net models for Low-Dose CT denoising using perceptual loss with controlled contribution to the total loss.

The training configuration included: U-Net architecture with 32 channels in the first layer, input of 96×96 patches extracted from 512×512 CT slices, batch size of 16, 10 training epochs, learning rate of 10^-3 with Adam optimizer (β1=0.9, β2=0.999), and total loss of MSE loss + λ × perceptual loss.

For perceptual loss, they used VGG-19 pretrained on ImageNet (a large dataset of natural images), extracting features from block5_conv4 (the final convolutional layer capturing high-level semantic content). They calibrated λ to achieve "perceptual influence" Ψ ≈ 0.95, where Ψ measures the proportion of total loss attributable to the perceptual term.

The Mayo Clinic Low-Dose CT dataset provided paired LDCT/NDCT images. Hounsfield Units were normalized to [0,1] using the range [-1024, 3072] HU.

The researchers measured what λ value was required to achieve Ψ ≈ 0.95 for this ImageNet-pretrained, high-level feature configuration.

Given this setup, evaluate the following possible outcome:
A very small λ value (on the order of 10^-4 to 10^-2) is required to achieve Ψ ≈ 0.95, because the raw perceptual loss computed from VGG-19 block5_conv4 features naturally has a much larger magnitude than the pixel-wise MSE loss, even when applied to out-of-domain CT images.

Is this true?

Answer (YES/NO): YES